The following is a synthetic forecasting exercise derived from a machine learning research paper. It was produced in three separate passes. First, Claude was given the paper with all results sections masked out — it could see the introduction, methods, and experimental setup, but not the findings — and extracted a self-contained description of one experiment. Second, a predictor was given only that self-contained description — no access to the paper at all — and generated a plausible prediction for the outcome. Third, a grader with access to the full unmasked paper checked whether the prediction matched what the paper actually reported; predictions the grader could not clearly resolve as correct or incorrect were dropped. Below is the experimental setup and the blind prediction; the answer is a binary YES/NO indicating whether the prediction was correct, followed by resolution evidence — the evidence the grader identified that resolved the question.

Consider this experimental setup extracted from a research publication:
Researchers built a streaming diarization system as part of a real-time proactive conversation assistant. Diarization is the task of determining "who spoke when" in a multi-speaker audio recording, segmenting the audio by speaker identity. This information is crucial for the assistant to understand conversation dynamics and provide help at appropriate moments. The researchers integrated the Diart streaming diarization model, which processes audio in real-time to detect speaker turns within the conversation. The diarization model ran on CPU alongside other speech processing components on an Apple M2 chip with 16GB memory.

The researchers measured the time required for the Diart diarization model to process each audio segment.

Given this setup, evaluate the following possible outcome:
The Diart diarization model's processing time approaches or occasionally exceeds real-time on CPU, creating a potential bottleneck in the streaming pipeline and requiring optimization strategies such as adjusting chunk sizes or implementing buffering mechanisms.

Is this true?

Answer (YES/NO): NO